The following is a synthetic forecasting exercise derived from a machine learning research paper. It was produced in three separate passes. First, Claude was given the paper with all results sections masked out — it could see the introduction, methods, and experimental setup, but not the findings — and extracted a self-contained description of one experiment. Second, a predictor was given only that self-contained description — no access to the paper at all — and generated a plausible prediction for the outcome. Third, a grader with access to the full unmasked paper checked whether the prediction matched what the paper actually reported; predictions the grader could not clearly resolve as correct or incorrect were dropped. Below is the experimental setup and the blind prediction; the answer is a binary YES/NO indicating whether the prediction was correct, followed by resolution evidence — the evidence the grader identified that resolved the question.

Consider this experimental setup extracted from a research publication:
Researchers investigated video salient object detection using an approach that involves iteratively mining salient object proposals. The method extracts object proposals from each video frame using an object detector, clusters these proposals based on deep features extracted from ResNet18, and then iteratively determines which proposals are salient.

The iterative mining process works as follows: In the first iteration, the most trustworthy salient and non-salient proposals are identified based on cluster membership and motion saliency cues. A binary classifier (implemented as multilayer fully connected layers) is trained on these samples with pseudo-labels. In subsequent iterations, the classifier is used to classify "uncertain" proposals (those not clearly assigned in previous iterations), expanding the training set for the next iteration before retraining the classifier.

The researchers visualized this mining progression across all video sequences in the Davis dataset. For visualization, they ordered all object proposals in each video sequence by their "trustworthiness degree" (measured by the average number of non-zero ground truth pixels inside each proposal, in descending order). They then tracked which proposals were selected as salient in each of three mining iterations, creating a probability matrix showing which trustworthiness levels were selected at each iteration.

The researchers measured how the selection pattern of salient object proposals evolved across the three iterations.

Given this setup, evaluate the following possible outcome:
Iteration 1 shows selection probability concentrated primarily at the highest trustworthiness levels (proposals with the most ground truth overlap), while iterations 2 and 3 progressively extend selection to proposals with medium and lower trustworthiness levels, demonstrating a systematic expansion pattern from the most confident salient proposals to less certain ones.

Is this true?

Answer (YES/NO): NO